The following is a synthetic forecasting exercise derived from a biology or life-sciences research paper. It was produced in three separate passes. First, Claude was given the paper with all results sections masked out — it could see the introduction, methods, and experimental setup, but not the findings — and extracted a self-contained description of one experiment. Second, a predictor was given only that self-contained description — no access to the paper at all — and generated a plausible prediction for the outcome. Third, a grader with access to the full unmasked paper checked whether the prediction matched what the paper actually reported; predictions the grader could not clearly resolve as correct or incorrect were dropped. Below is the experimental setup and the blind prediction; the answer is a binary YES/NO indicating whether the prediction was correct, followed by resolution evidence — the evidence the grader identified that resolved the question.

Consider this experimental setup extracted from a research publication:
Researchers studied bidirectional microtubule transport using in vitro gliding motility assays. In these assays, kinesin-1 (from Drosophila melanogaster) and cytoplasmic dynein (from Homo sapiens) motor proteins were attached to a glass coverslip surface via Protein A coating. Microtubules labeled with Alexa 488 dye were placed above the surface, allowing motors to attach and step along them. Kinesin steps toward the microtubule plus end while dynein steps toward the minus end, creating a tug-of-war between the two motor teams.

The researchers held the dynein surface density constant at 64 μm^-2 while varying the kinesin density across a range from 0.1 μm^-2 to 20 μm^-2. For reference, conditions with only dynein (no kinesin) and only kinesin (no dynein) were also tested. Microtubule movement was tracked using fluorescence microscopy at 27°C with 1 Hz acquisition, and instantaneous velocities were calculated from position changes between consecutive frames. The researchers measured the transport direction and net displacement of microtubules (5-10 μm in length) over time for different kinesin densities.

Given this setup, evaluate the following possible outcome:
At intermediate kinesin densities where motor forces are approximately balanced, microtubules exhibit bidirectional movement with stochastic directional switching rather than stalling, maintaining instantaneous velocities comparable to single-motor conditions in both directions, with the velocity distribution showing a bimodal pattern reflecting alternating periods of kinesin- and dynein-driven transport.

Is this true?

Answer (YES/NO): NO